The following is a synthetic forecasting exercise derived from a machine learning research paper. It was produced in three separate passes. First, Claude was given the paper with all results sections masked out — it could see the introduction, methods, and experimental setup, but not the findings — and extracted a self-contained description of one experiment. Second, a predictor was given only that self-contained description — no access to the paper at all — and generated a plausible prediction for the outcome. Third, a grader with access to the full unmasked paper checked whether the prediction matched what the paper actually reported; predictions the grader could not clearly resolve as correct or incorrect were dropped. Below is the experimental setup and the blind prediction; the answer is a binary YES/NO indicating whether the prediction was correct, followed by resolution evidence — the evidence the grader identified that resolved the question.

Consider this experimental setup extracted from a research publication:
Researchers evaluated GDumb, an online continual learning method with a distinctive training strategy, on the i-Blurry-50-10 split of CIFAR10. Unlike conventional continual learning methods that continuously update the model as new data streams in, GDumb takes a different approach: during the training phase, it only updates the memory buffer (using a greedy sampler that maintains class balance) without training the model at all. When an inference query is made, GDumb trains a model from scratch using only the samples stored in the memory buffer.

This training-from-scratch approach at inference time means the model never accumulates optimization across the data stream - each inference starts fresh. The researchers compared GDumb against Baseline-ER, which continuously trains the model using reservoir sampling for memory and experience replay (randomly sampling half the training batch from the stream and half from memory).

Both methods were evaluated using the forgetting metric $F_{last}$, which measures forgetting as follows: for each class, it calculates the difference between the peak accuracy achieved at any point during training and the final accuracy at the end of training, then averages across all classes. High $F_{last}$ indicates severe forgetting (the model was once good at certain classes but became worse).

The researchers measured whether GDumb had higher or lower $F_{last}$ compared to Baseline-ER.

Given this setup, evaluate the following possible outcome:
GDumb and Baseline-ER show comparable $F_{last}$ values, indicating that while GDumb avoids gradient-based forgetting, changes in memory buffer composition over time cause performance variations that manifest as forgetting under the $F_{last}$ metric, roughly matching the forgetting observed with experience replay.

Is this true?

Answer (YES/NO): NO